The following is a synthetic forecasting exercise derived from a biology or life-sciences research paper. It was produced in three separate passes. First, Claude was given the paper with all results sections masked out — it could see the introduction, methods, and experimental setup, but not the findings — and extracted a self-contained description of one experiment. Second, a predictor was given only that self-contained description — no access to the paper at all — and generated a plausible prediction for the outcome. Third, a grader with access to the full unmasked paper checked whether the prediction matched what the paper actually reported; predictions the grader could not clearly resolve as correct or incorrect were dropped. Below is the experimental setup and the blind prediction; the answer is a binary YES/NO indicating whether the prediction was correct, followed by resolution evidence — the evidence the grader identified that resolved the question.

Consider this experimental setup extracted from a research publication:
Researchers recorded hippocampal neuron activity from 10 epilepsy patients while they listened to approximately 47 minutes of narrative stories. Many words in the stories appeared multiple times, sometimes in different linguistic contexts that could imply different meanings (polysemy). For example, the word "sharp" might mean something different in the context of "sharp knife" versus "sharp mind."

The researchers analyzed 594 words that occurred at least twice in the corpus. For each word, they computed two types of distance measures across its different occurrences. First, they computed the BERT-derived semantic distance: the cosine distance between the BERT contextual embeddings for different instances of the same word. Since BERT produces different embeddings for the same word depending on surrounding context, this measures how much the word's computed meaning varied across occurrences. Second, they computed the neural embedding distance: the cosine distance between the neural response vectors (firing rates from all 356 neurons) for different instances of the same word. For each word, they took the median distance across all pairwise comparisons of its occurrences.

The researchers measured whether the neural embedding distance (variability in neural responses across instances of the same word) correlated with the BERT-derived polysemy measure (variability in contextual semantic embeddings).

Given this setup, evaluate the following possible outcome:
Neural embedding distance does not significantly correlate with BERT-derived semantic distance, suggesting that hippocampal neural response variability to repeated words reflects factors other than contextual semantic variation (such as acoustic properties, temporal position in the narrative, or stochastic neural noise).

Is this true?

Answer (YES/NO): NO